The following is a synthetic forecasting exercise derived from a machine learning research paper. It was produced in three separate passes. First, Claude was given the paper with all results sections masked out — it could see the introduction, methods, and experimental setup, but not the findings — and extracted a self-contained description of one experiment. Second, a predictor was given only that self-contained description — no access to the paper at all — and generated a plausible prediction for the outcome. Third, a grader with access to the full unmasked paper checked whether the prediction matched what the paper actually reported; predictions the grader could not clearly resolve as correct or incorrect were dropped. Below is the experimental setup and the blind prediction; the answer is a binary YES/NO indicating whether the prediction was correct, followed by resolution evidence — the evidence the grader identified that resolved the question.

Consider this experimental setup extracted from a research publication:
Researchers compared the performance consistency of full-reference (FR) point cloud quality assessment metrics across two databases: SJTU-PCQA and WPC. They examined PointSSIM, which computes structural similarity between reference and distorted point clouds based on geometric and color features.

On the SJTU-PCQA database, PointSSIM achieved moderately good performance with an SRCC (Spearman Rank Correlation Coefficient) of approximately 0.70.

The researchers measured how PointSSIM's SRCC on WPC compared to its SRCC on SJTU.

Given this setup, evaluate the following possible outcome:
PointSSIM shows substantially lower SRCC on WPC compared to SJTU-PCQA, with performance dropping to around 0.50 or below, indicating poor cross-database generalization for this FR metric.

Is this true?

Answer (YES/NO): YES